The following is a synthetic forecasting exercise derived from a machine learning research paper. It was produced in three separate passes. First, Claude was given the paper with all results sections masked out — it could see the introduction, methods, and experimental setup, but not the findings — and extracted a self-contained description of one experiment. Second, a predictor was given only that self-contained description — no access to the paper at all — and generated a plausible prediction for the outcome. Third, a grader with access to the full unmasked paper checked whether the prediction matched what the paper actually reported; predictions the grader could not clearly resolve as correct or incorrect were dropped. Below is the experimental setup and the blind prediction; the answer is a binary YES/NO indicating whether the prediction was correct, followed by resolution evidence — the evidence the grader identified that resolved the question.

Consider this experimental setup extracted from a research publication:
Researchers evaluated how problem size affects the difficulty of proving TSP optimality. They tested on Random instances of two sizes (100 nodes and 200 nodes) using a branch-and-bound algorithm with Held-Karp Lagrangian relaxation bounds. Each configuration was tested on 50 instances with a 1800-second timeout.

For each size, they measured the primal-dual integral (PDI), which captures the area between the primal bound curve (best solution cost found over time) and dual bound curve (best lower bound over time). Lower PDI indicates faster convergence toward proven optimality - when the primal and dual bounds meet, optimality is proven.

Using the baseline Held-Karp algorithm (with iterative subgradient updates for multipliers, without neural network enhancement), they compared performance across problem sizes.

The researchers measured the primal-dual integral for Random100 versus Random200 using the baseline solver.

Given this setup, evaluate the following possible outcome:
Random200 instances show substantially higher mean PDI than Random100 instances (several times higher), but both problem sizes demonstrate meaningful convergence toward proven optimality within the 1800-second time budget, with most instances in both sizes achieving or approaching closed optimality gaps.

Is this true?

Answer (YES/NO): NO